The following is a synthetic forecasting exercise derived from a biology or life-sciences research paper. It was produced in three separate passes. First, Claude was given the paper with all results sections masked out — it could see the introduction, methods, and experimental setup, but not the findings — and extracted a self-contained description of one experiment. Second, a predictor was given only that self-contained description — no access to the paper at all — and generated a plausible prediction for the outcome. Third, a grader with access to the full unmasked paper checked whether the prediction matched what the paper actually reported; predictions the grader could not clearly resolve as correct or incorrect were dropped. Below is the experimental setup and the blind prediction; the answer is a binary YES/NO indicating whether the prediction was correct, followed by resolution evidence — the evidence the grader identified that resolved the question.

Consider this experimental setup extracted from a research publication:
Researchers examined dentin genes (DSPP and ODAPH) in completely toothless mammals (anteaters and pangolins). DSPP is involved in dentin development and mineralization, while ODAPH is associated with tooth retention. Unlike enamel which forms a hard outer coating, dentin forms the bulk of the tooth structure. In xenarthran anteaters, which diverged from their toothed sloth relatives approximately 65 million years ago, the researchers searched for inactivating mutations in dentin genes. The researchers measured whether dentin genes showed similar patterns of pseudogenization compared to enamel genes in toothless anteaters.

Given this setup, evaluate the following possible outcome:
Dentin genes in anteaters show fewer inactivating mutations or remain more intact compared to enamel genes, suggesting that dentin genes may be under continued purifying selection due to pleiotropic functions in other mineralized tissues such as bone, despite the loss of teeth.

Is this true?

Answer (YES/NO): NO